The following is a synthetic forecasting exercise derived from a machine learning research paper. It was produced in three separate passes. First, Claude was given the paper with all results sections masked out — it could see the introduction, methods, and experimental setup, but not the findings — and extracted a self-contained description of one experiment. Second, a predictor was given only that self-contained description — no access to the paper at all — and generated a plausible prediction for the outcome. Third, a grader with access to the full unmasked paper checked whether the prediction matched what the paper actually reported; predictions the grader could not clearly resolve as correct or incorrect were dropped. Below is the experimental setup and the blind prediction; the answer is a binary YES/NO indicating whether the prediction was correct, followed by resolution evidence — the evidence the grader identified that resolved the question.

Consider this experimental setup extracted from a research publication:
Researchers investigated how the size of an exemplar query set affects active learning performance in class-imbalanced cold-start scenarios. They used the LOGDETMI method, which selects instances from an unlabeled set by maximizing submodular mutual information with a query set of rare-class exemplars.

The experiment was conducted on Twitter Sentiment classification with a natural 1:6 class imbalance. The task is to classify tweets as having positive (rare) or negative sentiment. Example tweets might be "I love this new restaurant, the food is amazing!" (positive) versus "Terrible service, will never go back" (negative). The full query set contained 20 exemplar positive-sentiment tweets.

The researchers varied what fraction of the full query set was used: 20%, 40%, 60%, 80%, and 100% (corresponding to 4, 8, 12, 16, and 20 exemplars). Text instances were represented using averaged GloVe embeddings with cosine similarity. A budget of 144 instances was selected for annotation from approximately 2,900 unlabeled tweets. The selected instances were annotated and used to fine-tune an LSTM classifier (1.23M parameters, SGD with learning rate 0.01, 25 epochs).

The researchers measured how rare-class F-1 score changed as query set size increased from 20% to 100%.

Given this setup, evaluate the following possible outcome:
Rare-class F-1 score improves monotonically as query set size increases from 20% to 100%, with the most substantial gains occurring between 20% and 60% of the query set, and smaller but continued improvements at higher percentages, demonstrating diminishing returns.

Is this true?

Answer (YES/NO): YES